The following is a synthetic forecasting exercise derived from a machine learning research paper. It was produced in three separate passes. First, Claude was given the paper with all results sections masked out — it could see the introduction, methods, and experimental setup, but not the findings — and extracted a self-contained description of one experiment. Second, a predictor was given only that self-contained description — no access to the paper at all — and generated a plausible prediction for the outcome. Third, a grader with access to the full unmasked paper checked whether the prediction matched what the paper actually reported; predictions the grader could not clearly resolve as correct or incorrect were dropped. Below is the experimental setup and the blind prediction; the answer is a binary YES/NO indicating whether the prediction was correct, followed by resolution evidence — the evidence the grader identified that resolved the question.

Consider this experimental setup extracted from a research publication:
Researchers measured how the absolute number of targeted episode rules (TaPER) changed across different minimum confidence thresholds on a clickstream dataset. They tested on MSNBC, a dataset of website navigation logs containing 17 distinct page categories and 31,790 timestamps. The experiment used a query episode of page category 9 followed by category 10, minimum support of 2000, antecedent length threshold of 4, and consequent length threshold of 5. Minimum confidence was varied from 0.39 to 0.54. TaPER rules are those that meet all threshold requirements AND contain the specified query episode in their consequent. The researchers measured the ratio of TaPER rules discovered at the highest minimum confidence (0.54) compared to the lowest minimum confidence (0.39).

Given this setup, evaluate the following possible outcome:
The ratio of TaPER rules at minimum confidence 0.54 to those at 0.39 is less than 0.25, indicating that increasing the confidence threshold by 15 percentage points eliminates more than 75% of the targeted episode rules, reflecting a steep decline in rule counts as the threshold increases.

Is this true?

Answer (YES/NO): YES